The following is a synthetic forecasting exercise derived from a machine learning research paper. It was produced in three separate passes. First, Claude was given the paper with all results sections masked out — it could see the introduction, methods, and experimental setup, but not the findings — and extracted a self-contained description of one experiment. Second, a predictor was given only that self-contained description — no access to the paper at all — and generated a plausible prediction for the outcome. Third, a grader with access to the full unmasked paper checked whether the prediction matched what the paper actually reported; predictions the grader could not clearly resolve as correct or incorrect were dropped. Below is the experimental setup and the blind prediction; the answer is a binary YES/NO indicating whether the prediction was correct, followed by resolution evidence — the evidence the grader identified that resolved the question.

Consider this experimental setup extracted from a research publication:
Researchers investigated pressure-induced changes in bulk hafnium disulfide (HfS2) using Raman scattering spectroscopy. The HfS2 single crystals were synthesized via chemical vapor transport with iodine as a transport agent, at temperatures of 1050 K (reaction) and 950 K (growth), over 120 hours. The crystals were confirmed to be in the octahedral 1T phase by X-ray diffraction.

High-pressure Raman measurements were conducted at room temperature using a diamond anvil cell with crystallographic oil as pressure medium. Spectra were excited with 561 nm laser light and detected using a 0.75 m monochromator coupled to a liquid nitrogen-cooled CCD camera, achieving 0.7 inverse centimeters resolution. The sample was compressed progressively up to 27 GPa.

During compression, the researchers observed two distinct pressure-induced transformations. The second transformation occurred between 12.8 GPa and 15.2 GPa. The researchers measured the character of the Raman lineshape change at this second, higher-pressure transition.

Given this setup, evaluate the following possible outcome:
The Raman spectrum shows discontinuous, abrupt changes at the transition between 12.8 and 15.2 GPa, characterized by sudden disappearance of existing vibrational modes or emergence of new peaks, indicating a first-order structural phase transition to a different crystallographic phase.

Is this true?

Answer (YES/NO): NO